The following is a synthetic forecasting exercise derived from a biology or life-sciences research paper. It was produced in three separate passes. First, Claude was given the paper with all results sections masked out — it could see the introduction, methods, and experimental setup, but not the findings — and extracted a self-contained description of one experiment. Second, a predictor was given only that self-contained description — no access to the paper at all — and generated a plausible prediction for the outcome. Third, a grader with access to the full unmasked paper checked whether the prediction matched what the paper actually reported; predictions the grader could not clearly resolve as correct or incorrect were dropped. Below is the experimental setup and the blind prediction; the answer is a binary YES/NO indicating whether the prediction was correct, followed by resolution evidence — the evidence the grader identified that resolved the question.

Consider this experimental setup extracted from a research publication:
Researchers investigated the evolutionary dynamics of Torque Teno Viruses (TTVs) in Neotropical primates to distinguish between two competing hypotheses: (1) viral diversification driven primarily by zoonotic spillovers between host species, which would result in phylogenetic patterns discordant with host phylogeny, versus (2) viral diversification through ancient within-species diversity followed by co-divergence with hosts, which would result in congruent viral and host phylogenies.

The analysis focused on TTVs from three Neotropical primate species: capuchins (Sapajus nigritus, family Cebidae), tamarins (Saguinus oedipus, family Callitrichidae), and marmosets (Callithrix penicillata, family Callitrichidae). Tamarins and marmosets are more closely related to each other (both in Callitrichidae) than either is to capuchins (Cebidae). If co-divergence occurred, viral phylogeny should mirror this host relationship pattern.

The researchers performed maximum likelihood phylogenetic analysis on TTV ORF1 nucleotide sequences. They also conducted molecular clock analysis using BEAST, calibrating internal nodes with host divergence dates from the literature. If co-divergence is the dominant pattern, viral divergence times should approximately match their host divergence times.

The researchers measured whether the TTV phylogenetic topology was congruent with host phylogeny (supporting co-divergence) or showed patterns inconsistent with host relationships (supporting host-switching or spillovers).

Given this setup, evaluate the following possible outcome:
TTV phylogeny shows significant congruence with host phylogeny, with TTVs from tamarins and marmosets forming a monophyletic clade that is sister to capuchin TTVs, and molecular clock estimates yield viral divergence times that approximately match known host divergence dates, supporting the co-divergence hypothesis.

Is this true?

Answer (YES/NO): YES